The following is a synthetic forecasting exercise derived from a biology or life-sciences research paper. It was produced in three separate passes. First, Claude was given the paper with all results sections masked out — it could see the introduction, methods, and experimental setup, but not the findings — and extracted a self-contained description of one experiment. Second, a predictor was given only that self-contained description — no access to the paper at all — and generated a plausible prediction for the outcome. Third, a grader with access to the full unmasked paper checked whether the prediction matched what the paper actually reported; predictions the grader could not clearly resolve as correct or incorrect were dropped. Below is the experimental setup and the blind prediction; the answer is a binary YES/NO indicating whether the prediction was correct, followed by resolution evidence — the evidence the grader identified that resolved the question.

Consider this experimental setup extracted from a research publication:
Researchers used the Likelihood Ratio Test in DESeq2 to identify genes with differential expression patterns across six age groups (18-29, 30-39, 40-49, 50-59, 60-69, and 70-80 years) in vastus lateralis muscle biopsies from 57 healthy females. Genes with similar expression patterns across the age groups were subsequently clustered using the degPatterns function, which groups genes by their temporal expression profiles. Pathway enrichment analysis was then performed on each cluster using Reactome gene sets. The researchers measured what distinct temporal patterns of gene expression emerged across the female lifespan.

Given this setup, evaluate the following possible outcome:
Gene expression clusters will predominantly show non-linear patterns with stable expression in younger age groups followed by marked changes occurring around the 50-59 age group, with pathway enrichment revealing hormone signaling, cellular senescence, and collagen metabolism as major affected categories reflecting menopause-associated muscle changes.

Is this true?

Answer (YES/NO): NO